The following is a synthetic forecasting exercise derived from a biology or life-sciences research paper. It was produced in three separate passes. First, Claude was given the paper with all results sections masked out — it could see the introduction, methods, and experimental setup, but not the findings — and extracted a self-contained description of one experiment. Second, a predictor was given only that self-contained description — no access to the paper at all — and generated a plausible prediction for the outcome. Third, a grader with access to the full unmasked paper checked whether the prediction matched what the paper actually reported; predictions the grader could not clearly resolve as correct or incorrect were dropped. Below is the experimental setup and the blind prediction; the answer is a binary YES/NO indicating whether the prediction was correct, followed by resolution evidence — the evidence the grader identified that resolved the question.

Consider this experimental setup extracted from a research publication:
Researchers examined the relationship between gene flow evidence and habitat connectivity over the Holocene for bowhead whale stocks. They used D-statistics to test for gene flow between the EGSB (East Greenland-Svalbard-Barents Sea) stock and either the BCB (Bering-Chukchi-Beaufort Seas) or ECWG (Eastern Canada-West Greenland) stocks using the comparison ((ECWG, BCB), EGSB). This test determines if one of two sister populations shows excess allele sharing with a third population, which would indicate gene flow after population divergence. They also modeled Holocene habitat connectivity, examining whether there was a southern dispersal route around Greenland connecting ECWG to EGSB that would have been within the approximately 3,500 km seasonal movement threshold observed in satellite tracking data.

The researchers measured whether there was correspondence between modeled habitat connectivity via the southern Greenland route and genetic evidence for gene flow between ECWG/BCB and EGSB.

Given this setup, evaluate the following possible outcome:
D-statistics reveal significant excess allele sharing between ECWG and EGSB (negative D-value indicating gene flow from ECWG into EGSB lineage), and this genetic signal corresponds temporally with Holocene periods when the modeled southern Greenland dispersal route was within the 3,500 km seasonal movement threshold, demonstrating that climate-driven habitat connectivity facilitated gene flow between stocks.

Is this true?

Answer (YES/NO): NO